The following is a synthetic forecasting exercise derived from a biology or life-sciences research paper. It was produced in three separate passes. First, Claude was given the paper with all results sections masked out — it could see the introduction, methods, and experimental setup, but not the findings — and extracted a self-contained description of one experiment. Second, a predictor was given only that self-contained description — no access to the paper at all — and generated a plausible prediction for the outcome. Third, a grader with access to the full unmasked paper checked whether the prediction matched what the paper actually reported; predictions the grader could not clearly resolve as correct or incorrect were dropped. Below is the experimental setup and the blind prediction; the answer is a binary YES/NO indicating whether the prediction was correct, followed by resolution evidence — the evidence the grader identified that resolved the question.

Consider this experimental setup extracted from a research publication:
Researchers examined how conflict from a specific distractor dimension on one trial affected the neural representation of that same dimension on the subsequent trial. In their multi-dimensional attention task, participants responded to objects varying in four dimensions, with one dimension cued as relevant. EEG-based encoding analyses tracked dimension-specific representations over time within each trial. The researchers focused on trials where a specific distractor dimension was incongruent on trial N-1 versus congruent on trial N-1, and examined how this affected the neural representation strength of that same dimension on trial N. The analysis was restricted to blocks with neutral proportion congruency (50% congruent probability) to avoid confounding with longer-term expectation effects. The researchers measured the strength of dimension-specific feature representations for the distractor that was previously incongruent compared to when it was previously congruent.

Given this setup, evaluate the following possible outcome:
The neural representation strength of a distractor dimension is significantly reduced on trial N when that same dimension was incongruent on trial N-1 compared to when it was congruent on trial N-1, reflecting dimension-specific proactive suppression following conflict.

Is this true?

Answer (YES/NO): YES